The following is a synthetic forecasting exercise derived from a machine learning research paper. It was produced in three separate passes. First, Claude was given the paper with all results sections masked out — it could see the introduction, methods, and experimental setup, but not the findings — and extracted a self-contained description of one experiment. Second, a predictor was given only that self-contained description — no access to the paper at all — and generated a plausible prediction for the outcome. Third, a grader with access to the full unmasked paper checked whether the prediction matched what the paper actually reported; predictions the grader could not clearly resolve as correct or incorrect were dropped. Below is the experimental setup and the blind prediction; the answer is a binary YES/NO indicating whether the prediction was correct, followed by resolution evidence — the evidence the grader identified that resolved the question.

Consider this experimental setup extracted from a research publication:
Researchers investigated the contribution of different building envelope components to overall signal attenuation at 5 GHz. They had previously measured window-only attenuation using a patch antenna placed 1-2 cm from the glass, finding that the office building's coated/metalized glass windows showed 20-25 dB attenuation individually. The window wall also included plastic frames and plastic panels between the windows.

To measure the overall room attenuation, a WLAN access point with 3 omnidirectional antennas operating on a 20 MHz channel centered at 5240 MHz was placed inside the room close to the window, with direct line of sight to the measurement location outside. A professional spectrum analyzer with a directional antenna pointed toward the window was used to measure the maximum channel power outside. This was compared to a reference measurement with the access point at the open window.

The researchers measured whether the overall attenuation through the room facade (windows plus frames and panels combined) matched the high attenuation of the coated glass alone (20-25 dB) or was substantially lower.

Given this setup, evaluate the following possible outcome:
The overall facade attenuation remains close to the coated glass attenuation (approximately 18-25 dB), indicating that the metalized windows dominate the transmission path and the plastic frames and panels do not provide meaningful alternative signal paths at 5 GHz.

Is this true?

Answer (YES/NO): NO